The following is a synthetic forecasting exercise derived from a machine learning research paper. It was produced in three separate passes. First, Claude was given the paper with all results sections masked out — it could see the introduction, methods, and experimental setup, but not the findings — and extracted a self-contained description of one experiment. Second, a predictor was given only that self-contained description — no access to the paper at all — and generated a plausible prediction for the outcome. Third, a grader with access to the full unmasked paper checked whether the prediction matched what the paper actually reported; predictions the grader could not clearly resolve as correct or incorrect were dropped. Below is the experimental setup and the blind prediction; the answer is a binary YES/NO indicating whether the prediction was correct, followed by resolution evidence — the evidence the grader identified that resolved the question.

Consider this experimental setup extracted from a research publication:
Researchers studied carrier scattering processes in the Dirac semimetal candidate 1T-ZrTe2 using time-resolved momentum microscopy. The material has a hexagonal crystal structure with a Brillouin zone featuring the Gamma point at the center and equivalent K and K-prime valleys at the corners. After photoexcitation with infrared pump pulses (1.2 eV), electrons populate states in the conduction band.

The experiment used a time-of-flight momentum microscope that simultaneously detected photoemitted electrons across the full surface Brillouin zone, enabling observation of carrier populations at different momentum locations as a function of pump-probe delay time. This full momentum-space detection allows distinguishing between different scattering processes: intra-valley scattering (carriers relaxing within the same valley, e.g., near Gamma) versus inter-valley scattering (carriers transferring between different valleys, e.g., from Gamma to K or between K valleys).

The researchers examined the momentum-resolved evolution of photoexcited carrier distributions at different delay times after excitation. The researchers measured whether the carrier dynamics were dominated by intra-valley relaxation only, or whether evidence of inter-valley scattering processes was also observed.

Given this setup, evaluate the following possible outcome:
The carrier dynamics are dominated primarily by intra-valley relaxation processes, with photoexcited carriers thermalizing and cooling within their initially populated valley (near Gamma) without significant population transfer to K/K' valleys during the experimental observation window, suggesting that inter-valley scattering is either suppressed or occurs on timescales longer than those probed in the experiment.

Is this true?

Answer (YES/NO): NO